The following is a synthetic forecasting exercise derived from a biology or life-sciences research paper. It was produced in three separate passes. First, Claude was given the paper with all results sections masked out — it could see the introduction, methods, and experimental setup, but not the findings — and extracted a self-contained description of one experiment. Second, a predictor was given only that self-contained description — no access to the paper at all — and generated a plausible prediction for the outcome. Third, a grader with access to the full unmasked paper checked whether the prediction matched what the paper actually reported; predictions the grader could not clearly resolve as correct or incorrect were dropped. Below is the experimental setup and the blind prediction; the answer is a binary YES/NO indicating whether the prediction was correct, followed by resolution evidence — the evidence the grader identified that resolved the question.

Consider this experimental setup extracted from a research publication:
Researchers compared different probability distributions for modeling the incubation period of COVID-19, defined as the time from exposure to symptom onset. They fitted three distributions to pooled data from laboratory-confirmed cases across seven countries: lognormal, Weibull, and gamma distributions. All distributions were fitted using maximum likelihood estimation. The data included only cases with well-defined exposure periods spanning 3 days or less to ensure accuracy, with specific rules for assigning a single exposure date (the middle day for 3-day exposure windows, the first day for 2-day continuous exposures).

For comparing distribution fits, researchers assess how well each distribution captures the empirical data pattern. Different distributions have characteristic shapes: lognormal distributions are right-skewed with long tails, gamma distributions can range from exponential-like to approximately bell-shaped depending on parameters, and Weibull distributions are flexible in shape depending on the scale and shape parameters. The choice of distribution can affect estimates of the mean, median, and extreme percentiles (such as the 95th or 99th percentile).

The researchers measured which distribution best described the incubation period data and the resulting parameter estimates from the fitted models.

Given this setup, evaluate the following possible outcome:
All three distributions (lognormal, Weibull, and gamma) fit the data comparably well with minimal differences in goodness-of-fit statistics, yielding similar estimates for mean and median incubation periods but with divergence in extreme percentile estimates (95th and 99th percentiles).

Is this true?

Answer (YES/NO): NO